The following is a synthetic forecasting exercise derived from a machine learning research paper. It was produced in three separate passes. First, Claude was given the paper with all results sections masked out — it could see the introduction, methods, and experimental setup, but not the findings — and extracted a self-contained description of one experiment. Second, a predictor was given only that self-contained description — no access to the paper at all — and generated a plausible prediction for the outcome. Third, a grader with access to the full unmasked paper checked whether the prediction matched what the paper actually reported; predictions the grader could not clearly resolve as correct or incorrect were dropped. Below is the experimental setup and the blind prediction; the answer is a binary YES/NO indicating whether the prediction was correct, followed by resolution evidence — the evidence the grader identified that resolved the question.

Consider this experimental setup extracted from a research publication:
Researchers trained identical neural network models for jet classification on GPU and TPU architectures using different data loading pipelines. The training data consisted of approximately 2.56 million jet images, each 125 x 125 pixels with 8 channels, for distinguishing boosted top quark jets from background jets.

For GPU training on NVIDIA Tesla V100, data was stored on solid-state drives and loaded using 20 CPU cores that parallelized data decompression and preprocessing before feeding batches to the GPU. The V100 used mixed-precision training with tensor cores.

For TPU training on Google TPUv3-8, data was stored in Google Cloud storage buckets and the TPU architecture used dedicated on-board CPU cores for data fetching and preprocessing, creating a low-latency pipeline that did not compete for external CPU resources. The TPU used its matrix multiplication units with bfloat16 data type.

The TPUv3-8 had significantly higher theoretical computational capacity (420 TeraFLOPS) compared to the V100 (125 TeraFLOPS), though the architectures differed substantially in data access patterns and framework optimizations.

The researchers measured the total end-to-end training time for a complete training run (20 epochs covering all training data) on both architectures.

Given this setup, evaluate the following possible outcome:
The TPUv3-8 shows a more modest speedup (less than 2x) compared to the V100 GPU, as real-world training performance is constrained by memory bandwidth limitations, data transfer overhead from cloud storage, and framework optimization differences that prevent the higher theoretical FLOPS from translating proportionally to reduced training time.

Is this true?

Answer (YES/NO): YES